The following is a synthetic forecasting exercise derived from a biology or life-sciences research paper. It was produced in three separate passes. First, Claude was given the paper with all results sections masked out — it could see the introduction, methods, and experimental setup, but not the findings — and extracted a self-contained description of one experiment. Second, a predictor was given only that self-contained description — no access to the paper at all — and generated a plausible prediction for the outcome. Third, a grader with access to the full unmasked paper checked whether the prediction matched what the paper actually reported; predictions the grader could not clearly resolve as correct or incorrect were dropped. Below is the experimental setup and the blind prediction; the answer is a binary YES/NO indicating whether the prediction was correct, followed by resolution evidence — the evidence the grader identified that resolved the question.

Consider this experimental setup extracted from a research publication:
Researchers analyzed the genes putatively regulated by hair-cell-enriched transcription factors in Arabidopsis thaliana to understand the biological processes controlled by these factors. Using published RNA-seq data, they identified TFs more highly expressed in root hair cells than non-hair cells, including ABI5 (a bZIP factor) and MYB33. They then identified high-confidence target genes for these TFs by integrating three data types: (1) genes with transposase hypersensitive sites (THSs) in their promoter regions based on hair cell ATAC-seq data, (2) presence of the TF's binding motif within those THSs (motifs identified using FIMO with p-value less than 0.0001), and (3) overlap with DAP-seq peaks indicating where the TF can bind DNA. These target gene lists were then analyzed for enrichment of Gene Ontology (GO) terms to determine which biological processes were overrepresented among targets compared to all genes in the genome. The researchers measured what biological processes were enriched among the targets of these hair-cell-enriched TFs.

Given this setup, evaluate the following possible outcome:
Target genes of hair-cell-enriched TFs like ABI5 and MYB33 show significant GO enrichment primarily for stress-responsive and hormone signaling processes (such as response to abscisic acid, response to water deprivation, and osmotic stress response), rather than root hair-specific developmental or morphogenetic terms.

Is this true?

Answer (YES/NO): YES